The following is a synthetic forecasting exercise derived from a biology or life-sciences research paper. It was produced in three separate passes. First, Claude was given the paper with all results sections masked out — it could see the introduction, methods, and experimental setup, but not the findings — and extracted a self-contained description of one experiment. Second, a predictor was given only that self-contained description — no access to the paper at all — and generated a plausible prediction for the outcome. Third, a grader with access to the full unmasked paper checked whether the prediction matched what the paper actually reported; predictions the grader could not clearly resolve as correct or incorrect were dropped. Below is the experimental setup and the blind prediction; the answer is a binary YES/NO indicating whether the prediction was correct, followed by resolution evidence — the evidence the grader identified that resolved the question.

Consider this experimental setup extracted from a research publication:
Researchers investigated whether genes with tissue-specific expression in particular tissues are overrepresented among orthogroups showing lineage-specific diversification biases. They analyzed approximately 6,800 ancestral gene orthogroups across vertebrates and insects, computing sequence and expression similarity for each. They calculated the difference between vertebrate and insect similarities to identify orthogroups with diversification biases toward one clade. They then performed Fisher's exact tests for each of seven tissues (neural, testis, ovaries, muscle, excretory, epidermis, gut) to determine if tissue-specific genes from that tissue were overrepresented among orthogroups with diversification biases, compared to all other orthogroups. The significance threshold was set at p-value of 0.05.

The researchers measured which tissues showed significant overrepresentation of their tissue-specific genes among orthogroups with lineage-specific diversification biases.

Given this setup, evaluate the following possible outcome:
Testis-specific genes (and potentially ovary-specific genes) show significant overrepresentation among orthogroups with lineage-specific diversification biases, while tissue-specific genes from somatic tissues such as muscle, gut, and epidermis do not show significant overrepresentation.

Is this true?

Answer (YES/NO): NO